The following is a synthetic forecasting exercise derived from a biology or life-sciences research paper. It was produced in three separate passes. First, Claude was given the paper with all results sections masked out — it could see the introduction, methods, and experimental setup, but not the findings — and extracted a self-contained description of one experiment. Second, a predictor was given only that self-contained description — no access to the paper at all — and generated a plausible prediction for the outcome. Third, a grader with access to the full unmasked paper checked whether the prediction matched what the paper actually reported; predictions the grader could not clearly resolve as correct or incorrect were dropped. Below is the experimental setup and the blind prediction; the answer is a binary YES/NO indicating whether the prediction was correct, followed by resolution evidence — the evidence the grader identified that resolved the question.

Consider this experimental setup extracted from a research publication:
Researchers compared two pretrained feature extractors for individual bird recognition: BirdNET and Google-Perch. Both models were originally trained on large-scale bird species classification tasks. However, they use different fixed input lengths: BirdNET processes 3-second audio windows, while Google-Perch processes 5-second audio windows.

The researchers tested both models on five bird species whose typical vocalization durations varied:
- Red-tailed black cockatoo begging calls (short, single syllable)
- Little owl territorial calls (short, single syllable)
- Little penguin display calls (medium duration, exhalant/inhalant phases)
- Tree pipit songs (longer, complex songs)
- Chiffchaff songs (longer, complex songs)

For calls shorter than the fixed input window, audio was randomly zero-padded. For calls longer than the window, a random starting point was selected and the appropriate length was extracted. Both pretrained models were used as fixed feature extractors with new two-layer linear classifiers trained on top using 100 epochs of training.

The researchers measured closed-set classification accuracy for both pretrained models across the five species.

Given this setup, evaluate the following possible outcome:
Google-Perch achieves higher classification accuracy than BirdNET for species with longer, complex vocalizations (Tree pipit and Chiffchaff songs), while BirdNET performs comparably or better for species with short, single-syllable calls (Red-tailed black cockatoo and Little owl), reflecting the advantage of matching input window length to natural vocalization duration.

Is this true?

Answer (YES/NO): NO